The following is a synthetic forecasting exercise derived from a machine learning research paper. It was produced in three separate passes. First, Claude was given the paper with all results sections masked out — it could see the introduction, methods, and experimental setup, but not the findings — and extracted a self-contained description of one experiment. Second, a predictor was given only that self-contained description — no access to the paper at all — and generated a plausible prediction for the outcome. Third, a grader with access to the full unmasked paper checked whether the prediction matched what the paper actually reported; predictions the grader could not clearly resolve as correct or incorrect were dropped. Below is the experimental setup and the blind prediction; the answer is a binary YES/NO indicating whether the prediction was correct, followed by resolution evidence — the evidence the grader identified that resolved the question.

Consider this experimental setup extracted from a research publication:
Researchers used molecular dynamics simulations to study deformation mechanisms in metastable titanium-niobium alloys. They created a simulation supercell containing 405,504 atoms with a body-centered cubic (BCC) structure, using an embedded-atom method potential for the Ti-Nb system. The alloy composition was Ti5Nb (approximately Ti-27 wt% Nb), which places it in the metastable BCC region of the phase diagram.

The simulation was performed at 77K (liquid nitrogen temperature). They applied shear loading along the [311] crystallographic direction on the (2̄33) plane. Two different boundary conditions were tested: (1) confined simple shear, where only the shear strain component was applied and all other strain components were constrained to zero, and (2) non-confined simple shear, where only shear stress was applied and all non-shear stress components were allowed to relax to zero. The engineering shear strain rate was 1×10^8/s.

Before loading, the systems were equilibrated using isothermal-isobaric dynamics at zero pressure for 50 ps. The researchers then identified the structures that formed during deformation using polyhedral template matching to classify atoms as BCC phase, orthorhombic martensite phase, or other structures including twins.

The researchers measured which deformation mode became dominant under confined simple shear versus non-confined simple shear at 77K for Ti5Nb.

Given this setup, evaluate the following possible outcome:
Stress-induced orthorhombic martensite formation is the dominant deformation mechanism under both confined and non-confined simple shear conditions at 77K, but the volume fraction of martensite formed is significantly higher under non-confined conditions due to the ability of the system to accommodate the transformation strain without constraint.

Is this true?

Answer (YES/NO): NO